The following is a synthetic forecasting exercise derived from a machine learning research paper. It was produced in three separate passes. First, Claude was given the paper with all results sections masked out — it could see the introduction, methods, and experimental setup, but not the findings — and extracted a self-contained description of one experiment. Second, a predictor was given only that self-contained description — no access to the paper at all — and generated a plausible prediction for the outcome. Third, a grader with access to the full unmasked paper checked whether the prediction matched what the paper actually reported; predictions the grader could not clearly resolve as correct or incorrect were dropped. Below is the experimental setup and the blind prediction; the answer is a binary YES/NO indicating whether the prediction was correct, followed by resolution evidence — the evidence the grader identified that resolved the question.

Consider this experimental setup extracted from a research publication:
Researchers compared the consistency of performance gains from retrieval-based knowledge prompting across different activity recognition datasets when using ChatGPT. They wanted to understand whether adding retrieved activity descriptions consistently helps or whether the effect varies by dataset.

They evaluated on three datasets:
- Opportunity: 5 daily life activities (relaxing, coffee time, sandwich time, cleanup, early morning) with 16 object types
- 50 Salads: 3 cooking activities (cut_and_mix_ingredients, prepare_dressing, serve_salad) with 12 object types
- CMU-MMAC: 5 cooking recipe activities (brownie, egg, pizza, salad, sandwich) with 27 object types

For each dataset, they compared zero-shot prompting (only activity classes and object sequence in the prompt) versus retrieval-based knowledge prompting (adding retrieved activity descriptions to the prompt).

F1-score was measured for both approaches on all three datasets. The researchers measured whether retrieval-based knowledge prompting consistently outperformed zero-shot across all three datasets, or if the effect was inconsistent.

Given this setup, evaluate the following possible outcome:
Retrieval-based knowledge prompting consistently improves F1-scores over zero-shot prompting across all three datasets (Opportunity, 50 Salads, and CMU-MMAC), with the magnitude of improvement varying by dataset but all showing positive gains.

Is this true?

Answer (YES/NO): NO